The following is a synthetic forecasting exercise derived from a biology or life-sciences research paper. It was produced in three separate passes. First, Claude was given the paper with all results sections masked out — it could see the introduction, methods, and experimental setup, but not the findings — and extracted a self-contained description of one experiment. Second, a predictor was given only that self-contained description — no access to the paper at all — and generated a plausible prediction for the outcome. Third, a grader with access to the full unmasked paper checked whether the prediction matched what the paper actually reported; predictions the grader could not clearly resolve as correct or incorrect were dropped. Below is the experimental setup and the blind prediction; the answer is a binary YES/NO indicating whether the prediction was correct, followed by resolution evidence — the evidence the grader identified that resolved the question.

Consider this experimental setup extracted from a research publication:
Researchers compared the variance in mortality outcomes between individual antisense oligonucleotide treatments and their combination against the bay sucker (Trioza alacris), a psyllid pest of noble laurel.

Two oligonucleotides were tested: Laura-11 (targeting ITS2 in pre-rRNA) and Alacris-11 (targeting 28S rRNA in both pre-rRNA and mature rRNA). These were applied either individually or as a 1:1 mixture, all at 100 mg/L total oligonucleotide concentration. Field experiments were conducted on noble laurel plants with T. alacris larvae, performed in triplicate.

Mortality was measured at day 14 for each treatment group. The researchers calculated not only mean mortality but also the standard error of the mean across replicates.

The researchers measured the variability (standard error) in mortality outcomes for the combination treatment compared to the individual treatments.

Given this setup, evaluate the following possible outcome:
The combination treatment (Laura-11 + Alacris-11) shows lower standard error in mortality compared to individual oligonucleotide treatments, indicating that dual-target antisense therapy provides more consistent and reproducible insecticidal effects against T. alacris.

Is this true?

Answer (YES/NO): YES